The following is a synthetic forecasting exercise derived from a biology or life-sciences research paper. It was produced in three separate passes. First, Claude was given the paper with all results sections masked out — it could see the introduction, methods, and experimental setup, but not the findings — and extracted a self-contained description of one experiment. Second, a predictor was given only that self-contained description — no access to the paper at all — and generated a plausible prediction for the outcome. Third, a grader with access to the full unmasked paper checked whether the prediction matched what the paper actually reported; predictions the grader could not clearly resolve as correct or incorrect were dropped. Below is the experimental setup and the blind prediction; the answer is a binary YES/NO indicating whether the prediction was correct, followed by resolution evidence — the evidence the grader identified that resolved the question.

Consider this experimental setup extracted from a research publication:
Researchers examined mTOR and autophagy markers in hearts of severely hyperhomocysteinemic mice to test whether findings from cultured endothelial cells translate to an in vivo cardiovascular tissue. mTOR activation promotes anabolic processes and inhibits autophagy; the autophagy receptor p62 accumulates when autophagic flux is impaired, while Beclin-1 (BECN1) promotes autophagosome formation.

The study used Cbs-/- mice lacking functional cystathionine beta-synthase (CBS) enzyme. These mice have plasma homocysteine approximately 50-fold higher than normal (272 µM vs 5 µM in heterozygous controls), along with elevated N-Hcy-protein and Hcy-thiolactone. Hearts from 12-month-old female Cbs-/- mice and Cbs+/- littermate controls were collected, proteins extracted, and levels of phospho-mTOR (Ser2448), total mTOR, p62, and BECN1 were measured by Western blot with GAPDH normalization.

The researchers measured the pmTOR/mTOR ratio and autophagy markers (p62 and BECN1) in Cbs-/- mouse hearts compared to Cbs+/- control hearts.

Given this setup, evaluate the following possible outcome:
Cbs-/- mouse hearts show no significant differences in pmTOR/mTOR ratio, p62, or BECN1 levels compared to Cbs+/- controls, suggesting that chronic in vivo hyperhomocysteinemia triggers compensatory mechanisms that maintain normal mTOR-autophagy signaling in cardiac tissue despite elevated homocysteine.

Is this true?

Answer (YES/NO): NO